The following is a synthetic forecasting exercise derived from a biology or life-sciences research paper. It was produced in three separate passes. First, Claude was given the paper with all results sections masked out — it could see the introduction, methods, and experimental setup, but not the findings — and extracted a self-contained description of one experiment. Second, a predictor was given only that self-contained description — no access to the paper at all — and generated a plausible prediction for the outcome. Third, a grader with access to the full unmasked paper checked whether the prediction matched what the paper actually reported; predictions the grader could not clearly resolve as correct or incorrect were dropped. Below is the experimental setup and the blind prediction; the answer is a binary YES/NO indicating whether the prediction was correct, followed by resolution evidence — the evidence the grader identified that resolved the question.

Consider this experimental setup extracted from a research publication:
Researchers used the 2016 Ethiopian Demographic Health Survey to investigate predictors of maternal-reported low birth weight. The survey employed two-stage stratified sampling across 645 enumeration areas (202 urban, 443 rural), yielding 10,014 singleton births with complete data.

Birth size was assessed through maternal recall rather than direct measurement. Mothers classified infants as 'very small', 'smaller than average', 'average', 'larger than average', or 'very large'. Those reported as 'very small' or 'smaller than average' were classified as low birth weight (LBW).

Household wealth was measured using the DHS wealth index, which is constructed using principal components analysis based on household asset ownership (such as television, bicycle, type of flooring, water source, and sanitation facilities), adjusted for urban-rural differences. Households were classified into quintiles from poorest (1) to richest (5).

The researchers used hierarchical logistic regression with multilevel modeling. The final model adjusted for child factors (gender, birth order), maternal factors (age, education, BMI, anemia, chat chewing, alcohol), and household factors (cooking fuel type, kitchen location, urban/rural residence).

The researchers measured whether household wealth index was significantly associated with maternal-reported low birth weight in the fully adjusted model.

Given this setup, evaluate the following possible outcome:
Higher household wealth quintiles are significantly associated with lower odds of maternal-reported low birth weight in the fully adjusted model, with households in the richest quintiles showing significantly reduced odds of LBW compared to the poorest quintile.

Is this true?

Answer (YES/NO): YES